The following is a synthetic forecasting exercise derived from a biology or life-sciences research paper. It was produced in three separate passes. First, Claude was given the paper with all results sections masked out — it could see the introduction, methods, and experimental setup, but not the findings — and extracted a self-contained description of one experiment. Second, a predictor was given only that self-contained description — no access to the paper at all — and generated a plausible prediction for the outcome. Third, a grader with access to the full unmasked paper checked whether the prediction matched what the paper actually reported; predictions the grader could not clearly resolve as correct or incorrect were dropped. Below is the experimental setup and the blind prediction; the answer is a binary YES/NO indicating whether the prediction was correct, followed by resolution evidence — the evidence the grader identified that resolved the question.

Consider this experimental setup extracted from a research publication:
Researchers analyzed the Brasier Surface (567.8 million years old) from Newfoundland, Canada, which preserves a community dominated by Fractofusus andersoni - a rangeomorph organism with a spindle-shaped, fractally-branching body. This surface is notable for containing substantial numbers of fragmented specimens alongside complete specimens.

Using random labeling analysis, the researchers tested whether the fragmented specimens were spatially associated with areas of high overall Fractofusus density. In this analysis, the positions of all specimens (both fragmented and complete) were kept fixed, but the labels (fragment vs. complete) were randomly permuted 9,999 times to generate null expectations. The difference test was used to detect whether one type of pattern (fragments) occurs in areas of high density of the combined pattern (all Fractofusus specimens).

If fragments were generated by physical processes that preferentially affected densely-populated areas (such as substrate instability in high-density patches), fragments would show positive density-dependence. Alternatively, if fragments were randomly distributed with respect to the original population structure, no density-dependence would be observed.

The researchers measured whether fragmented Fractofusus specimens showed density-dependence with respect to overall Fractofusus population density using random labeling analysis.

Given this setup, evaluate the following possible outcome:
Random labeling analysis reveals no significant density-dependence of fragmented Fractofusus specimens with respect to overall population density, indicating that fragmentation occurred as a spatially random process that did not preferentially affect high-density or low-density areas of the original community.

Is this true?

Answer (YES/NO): NO